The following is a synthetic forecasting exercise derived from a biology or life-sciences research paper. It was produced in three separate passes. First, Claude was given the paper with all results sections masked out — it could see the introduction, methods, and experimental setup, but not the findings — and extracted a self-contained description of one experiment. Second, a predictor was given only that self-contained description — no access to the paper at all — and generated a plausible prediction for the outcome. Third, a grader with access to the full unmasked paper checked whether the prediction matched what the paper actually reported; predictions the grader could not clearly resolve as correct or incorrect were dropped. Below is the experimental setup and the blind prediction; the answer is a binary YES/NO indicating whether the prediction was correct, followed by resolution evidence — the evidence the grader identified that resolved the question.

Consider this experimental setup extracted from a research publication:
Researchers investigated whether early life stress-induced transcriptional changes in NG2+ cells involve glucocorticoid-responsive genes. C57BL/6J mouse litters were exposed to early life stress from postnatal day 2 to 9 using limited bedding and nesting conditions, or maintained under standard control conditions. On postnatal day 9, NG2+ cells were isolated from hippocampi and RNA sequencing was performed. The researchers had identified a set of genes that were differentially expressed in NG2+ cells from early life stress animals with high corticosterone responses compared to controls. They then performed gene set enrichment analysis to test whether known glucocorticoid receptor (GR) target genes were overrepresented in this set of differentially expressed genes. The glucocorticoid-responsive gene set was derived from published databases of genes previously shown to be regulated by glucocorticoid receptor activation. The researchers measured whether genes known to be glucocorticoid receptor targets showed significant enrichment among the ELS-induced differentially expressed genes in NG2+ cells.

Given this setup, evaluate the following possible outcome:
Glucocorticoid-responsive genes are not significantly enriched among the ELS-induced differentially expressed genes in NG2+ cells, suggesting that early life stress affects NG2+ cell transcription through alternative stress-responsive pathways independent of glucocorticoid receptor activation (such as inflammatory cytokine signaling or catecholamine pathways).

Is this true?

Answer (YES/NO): NO